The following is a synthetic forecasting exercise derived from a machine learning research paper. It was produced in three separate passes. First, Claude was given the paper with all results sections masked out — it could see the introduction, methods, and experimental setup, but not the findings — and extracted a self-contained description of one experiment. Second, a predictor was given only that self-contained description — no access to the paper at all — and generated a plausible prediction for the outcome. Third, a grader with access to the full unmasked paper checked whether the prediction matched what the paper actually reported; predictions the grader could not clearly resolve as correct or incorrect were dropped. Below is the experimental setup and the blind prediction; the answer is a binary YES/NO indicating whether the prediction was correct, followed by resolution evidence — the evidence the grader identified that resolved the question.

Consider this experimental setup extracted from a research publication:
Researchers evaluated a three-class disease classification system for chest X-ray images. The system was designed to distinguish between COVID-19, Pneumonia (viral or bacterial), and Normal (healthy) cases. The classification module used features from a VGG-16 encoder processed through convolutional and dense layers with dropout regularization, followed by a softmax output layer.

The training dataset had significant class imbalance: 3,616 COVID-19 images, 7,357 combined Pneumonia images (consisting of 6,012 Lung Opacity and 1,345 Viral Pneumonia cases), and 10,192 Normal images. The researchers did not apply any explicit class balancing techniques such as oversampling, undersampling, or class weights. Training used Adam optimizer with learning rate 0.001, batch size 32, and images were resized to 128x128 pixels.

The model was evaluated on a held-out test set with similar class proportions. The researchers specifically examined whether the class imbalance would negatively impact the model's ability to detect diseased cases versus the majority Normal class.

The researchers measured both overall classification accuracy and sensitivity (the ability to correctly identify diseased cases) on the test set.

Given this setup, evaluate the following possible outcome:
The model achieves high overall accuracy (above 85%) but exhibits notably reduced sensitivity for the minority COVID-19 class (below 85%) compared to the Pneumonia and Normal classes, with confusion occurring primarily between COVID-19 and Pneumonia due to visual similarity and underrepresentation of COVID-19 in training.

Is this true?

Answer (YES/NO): NO